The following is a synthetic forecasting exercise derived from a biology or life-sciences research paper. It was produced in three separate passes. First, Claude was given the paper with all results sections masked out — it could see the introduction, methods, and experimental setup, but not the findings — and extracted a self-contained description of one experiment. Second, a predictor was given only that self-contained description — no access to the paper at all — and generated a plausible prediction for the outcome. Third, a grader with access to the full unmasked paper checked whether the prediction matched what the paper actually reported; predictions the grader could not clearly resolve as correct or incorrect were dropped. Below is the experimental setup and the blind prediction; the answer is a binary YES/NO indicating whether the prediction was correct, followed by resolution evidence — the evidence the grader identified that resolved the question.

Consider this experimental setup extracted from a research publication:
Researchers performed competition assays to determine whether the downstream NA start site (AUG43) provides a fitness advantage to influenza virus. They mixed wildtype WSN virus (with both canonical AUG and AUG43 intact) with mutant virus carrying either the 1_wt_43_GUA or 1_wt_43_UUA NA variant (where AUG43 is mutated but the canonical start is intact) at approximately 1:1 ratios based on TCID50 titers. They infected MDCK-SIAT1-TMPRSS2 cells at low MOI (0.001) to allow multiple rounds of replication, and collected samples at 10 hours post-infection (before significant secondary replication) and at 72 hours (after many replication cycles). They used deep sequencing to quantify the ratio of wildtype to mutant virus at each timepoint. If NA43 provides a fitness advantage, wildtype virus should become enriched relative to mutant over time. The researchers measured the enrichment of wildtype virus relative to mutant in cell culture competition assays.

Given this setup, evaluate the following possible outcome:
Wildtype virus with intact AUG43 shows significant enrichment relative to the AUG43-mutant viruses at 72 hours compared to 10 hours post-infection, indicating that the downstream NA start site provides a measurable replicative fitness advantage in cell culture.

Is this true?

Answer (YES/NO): NO